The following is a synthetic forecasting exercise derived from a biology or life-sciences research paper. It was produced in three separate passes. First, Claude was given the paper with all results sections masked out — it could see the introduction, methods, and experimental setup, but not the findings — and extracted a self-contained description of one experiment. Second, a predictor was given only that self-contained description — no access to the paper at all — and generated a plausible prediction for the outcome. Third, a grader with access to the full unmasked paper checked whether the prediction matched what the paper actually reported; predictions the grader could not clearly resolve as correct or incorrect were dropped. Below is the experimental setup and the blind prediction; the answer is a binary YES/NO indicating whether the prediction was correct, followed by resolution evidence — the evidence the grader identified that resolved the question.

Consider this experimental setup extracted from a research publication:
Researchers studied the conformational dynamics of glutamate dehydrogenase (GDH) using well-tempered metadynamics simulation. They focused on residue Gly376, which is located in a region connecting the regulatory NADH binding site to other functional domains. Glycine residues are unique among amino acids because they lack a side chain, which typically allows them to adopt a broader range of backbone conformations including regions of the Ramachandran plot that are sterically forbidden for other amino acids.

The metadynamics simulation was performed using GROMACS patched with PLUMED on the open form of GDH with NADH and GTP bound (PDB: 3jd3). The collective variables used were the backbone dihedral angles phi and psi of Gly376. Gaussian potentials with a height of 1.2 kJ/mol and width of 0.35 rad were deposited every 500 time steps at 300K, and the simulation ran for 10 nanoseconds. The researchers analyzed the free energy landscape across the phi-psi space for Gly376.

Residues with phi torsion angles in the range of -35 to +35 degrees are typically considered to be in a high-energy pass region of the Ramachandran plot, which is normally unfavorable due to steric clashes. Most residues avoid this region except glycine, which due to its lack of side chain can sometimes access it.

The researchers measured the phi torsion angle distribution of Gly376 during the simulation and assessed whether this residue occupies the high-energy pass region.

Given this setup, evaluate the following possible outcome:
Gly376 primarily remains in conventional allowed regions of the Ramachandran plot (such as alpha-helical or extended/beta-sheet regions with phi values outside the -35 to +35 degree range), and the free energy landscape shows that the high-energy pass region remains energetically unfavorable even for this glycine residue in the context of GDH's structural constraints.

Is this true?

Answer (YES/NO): NO